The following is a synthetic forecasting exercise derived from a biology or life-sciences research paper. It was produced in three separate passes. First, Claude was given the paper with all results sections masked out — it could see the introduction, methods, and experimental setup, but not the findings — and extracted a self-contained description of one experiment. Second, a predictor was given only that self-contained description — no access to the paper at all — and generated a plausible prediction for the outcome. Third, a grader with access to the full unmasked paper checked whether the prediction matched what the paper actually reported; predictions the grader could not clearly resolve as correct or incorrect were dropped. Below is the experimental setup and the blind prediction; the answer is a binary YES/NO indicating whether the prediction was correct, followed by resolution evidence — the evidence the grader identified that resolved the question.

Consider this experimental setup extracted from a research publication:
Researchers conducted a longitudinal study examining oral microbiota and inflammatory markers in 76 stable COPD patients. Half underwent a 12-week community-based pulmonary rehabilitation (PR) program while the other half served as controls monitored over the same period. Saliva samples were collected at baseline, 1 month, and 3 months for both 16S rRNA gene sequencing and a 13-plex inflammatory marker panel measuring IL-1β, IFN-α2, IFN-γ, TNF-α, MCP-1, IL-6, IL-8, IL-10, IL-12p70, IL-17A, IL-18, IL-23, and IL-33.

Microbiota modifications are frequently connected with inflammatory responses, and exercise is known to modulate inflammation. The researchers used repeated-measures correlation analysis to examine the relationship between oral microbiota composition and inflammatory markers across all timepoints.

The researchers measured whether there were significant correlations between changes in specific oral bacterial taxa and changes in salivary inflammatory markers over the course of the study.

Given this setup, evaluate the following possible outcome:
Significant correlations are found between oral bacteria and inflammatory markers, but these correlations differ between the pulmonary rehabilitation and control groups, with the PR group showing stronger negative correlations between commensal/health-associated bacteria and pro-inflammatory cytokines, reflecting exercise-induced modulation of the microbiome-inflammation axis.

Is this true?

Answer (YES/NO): NO